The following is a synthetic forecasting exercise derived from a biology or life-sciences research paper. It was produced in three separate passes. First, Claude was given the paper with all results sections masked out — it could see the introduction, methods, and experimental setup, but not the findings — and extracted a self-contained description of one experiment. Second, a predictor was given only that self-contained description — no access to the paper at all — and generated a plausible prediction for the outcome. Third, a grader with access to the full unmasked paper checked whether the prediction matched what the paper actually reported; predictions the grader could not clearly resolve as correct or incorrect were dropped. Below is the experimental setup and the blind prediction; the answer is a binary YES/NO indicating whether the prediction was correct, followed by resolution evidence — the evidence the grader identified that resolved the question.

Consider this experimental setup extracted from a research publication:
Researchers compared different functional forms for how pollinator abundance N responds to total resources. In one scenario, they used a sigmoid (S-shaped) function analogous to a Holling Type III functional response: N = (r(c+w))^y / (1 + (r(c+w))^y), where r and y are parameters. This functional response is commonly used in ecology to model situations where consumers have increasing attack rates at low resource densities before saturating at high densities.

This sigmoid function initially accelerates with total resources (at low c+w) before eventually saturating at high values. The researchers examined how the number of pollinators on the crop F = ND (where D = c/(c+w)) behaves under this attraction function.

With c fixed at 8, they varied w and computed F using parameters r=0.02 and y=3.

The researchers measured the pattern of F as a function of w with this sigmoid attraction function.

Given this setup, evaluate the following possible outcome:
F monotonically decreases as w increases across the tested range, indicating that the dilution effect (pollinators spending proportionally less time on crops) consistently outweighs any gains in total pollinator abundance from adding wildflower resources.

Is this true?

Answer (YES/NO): NO